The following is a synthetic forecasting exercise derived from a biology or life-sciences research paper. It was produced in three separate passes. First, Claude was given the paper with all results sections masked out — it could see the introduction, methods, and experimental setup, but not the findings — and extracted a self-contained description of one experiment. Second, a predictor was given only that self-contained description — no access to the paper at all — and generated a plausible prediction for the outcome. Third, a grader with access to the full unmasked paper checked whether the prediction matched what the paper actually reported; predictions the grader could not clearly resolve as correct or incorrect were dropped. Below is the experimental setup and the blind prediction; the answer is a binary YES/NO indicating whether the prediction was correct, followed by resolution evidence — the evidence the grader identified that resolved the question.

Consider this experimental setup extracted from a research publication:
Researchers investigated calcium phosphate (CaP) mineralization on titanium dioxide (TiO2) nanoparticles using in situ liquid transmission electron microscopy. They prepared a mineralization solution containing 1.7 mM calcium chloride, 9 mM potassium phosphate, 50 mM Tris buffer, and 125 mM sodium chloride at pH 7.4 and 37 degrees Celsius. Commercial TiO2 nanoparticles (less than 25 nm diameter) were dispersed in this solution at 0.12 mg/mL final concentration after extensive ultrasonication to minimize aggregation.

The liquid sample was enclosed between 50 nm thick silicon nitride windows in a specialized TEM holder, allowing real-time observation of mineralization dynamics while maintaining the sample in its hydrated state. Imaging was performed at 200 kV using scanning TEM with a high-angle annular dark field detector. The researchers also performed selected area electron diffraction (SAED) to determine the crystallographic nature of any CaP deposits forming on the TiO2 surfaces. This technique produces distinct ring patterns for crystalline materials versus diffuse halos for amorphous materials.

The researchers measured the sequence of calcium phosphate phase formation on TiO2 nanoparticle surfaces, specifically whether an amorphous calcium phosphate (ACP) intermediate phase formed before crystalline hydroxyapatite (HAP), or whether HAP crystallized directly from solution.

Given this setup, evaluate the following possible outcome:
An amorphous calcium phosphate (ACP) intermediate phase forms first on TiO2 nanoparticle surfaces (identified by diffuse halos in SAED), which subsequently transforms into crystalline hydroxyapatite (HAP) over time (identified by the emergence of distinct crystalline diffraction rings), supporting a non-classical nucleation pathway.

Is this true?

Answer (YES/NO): YES